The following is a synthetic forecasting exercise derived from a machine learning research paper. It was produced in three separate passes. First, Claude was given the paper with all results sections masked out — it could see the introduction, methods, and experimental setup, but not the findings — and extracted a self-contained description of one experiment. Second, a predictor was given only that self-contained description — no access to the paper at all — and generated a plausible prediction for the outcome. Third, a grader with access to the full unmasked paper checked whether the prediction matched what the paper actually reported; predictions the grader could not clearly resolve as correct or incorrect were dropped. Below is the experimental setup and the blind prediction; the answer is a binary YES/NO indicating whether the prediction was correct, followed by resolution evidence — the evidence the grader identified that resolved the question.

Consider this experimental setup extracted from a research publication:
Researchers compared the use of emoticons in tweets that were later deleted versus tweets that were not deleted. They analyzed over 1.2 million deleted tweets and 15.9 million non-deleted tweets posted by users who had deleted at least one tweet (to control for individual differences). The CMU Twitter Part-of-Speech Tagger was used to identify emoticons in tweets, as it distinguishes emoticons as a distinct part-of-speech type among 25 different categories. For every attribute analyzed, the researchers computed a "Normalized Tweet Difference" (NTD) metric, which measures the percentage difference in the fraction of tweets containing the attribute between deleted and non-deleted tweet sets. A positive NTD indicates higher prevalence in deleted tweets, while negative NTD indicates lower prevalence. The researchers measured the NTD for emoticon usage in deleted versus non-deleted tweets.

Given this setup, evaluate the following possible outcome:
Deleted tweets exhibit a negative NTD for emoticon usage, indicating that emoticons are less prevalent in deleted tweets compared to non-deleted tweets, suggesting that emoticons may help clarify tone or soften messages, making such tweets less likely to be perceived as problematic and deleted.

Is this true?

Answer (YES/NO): YES